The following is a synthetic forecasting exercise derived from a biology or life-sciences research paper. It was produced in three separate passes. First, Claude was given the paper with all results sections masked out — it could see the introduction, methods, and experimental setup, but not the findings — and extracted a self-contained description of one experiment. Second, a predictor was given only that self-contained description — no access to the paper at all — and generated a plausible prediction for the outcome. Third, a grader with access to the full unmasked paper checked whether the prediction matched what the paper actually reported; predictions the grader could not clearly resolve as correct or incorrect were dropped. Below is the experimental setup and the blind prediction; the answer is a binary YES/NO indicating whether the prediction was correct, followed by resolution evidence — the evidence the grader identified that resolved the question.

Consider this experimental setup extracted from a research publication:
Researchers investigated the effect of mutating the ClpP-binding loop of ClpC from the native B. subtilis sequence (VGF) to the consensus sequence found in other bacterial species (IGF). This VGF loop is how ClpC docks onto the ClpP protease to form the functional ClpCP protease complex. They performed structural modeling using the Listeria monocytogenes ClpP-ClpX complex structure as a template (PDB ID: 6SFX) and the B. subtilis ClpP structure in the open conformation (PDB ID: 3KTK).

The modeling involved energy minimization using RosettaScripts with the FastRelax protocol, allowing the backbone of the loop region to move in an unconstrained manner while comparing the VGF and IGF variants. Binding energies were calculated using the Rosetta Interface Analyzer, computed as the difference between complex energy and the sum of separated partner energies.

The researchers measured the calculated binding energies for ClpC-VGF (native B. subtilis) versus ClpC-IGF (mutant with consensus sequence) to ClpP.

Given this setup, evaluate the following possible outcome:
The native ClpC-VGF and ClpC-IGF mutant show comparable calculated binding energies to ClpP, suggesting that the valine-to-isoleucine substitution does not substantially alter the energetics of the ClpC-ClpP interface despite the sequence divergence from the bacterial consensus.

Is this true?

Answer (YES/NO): NO